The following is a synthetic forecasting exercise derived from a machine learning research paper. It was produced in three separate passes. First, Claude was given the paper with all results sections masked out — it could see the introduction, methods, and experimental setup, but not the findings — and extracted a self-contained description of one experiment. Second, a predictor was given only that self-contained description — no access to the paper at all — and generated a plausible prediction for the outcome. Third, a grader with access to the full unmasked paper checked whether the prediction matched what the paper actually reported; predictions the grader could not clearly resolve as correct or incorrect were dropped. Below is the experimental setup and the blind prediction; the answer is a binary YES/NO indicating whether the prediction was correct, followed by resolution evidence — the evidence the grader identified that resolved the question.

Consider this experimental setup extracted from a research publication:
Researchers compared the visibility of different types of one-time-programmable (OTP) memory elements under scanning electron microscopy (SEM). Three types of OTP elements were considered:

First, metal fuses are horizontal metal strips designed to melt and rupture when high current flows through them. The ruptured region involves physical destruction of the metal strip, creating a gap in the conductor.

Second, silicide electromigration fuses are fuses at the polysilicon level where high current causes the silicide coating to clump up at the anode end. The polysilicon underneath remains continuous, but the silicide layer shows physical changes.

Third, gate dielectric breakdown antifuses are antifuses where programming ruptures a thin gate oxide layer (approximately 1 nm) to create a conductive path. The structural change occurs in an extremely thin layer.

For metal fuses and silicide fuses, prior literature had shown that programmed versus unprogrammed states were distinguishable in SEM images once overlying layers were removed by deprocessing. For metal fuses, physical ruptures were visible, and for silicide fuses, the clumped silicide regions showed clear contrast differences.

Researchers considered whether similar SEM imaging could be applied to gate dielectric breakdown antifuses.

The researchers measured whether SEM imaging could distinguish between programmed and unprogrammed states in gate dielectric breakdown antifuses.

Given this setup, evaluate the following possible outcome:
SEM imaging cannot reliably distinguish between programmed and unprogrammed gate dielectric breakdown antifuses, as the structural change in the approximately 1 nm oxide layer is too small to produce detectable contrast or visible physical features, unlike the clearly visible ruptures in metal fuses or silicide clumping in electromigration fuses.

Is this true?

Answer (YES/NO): YES